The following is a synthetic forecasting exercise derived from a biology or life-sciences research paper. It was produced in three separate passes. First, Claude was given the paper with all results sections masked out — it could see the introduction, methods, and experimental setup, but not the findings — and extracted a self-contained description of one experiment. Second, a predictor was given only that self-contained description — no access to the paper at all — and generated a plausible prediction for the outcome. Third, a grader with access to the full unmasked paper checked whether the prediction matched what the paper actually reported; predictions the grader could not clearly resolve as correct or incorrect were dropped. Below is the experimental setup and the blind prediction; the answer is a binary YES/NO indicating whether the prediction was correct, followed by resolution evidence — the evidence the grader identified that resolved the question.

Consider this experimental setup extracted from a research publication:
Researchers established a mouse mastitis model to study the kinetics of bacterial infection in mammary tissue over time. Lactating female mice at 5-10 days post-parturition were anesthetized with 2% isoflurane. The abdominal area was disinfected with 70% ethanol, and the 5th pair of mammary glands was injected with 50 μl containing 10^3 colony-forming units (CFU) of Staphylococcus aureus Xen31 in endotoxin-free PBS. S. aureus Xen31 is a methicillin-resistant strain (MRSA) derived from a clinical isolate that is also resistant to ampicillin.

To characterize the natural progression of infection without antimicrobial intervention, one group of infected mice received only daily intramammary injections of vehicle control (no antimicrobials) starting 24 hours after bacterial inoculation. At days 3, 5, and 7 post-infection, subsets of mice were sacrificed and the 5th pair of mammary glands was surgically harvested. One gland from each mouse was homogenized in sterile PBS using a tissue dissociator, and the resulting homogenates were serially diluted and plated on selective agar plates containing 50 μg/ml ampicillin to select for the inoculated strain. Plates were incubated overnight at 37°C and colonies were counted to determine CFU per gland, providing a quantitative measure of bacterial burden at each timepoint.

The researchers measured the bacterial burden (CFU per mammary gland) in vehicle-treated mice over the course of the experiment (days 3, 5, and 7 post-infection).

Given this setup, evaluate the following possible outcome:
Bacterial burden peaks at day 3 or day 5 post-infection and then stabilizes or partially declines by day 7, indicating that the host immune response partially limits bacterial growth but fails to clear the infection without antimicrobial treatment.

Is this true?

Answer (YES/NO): NO